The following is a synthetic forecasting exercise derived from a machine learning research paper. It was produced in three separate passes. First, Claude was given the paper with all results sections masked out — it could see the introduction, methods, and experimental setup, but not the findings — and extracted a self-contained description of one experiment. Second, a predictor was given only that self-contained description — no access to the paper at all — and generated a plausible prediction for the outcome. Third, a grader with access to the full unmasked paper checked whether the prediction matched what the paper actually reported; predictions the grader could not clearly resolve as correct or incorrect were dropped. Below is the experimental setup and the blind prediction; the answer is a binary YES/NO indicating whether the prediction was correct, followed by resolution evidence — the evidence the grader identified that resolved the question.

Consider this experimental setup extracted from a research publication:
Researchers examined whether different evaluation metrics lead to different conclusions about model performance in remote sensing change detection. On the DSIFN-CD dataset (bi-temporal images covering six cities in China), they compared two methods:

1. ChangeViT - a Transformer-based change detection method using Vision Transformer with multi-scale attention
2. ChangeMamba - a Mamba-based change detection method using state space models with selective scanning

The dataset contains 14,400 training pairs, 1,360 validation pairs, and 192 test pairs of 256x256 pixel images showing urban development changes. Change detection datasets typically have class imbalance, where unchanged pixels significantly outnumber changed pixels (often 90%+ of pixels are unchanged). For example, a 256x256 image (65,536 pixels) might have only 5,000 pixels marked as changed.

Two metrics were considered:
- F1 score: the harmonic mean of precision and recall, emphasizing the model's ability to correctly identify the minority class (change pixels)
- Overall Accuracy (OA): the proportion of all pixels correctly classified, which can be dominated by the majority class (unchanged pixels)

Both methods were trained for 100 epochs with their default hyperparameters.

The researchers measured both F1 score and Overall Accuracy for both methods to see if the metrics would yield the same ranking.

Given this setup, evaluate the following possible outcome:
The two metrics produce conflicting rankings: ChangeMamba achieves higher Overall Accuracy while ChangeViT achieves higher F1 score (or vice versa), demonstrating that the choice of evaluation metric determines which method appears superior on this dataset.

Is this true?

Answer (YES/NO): YES